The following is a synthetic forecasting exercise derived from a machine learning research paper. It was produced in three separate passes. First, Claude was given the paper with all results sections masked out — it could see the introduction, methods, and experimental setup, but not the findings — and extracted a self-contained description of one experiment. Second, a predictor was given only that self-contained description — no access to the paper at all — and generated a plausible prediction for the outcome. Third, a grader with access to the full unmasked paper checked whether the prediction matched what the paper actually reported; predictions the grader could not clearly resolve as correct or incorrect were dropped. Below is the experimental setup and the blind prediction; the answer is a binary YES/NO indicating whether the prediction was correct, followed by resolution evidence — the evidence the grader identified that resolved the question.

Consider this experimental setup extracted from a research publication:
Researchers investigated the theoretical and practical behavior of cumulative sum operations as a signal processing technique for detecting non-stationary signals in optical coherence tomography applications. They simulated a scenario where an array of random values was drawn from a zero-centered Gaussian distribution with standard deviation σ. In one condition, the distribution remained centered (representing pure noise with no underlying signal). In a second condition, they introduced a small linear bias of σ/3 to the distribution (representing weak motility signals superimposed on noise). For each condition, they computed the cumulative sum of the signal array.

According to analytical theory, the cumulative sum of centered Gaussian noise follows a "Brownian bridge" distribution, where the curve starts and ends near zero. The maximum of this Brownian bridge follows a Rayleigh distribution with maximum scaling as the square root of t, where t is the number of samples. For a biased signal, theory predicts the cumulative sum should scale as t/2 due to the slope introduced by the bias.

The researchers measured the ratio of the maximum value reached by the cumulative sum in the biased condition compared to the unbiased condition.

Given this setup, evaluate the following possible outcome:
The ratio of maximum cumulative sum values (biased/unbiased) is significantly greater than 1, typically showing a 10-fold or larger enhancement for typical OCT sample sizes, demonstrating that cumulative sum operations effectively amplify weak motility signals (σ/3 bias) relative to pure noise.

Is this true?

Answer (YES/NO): NO